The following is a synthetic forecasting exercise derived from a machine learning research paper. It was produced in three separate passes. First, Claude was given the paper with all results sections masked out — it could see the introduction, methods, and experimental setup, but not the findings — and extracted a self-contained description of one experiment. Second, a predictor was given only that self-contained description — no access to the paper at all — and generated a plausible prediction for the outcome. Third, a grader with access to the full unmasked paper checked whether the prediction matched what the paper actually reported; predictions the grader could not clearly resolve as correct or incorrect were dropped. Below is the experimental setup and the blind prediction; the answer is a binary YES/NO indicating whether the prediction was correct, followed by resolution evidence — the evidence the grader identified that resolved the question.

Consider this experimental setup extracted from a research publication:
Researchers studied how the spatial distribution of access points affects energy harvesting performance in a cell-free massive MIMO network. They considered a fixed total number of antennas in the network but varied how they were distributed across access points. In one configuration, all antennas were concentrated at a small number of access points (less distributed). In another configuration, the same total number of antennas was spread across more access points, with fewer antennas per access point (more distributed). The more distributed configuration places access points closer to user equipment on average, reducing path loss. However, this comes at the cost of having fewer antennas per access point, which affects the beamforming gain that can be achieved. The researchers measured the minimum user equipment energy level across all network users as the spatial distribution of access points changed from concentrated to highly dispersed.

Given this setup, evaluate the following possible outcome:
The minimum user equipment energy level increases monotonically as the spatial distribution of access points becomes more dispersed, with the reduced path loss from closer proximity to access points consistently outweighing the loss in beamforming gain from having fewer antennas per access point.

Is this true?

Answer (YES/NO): NO